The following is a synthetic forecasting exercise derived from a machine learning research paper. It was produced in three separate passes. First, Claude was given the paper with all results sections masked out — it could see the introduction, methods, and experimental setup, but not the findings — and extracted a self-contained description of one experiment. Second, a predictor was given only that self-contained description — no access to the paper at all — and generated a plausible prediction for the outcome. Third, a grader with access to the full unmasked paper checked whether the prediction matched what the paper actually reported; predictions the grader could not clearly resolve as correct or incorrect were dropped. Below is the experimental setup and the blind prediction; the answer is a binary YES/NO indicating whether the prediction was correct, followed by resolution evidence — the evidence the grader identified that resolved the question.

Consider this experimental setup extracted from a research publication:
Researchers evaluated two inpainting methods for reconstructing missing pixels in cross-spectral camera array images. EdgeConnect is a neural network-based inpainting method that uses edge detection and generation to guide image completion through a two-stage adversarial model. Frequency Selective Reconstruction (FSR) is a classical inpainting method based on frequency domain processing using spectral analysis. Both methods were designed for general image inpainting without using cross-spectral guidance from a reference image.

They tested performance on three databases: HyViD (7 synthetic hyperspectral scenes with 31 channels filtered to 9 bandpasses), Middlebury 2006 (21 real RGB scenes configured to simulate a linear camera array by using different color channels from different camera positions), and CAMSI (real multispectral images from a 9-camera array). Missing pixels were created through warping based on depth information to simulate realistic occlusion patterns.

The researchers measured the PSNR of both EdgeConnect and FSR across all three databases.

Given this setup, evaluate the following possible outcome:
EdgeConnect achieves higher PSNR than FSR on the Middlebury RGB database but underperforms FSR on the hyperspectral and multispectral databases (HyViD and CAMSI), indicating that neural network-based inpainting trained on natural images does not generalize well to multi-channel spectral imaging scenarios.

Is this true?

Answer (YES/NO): NO